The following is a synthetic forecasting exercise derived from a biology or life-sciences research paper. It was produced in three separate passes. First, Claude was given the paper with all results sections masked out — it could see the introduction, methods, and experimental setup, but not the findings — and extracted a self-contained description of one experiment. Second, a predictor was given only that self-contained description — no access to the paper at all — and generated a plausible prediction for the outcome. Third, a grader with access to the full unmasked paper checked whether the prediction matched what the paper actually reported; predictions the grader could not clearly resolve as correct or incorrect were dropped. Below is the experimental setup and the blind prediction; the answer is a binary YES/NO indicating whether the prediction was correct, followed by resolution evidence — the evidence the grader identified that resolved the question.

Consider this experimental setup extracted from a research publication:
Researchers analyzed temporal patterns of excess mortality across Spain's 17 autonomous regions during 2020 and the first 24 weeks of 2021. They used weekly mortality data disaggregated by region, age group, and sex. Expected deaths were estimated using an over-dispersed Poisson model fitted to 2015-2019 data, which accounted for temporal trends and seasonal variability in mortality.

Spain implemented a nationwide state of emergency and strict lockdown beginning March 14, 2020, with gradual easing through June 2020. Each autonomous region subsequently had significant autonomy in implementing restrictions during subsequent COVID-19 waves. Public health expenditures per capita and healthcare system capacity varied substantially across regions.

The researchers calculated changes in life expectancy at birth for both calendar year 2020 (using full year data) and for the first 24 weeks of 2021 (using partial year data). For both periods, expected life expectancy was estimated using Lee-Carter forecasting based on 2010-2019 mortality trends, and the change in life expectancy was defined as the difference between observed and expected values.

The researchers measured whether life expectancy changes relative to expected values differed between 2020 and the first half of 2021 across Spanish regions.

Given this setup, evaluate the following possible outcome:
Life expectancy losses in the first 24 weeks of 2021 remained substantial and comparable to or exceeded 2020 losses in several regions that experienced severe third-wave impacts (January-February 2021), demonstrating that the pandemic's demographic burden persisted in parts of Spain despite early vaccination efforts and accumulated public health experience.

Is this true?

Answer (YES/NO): YES